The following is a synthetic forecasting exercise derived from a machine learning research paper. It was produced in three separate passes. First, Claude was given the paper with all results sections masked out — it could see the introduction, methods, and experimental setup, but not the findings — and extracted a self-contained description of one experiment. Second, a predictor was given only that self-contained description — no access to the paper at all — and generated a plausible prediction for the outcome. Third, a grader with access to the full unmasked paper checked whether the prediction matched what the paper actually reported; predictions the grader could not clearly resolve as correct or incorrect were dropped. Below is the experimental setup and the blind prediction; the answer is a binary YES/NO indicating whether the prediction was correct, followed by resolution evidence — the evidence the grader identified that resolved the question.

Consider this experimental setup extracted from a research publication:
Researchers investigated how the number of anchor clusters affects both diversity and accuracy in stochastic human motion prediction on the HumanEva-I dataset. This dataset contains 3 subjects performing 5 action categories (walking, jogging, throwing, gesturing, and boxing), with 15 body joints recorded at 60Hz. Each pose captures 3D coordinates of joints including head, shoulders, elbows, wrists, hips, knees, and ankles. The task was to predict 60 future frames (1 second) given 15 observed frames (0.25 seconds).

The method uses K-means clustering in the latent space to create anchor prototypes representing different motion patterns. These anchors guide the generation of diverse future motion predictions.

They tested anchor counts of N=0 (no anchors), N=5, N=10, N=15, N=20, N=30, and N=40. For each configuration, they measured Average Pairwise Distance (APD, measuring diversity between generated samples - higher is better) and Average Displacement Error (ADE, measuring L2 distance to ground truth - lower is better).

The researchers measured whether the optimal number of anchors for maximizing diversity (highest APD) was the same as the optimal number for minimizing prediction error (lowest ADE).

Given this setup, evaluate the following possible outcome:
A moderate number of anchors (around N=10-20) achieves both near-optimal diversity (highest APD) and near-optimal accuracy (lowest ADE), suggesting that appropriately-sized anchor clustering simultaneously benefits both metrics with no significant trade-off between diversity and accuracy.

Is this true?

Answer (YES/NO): YES